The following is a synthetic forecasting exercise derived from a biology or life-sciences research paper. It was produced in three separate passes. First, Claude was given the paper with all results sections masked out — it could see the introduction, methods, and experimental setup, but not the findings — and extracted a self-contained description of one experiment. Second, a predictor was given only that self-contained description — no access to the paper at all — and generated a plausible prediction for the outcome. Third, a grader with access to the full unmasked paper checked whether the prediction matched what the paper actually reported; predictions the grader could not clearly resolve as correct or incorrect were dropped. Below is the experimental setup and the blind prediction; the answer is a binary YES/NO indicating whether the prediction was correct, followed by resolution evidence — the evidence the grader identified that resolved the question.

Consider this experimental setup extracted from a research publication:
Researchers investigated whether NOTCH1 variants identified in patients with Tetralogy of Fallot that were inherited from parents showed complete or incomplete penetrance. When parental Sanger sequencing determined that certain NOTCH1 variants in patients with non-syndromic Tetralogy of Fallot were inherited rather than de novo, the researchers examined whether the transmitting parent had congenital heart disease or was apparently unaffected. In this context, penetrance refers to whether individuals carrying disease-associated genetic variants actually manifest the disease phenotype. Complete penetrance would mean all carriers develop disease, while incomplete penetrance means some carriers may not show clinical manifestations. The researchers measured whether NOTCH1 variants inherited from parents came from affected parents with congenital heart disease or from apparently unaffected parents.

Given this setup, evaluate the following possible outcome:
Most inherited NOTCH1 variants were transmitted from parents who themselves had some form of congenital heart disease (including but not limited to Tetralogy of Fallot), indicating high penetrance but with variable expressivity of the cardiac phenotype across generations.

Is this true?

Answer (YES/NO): NO